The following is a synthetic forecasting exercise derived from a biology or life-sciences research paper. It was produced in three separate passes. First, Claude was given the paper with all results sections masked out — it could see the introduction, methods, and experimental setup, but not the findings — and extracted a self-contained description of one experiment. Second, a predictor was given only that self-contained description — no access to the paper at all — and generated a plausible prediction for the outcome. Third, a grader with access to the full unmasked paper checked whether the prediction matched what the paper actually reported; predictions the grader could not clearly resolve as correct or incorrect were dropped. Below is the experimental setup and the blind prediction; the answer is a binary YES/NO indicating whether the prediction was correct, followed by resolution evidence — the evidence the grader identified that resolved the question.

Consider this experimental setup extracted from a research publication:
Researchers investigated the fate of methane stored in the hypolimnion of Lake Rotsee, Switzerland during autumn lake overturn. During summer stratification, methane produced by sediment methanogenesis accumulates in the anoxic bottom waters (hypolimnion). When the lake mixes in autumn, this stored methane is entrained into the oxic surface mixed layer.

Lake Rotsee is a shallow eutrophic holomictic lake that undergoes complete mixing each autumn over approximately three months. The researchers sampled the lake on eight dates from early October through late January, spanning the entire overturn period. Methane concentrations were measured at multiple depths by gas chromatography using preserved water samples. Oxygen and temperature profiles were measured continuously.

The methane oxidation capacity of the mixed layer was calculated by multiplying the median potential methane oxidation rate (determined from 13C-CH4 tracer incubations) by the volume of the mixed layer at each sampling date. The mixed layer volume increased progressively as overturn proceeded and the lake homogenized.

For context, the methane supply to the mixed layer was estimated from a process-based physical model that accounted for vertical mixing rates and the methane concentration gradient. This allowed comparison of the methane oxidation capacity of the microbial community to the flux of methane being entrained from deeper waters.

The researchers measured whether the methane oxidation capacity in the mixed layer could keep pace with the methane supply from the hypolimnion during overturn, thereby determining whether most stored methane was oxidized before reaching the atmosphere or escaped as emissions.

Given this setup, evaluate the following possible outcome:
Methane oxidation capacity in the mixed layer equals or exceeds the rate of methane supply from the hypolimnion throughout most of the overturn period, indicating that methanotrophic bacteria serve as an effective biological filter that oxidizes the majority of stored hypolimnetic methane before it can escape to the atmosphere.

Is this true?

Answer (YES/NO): YES